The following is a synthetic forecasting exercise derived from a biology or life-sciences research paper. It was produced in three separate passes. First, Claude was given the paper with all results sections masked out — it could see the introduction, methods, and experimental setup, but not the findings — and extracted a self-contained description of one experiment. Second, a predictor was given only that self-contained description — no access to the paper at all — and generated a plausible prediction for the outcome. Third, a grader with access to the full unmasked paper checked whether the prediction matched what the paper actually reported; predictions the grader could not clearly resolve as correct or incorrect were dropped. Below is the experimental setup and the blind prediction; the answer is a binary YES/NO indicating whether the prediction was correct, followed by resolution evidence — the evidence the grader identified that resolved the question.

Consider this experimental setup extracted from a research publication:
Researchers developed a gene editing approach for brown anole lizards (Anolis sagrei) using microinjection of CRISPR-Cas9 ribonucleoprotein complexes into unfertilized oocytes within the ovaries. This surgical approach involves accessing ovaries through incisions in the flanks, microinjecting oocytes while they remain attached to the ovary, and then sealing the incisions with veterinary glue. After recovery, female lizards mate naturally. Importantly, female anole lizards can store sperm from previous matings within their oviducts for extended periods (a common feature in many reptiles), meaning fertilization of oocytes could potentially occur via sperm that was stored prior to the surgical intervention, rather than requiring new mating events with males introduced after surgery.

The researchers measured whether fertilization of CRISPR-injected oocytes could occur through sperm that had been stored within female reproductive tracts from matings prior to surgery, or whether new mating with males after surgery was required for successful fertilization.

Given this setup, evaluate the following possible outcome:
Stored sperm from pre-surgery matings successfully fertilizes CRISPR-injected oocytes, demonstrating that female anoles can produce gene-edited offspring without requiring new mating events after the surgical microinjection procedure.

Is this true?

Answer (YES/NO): YES